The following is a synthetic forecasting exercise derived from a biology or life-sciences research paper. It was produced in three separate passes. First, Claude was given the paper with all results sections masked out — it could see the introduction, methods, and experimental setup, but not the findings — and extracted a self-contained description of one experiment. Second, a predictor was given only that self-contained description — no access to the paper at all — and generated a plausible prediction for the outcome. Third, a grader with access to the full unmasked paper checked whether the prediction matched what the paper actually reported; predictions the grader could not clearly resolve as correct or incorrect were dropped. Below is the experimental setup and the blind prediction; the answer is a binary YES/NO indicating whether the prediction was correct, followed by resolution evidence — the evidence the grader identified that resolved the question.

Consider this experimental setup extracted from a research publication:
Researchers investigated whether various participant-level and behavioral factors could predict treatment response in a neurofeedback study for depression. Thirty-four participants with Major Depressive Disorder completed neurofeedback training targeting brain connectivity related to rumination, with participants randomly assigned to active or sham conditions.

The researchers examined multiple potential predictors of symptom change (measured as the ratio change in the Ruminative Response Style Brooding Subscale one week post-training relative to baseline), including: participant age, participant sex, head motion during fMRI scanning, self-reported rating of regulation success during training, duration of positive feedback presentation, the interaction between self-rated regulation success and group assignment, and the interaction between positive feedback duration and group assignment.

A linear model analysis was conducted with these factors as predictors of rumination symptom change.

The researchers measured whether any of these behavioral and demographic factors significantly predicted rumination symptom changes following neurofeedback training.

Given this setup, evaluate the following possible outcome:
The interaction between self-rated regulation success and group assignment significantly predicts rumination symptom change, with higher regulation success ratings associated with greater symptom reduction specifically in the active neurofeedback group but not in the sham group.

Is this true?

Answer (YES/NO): NO